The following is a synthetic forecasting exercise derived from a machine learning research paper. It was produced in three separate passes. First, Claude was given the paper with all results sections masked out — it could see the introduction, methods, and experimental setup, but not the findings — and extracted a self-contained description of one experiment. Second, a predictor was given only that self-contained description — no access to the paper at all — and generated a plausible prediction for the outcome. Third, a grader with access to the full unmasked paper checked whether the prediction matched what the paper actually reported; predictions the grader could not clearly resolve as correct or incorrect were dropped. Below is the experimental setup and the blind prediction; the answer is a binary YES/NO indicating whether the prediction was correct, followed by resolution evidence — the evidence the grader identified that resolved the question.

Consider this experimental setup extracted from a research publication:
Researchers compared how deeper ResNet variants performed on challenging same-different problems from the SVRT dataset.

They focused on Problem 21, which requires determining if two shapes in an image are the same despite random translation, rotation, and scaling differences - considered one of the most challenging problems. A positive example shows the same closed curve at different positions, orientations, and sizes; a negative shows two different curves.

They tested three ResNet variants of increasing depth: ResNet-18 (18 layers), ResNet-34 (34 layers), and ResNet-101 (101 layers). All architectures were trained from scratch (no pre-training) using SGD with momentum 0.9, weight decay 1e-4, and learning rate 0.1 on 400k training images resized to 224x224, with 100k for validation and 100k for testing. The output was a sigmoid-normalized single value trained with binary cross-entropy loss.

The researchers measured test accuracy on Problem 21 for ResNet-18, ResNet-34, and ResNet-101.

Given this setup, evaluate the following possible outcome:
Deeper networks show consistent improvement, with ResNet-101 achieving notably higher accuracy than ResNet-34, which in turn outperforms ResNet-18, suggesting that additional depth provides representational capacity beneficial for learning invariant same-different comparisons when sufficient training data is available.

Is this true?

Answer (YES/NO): NO